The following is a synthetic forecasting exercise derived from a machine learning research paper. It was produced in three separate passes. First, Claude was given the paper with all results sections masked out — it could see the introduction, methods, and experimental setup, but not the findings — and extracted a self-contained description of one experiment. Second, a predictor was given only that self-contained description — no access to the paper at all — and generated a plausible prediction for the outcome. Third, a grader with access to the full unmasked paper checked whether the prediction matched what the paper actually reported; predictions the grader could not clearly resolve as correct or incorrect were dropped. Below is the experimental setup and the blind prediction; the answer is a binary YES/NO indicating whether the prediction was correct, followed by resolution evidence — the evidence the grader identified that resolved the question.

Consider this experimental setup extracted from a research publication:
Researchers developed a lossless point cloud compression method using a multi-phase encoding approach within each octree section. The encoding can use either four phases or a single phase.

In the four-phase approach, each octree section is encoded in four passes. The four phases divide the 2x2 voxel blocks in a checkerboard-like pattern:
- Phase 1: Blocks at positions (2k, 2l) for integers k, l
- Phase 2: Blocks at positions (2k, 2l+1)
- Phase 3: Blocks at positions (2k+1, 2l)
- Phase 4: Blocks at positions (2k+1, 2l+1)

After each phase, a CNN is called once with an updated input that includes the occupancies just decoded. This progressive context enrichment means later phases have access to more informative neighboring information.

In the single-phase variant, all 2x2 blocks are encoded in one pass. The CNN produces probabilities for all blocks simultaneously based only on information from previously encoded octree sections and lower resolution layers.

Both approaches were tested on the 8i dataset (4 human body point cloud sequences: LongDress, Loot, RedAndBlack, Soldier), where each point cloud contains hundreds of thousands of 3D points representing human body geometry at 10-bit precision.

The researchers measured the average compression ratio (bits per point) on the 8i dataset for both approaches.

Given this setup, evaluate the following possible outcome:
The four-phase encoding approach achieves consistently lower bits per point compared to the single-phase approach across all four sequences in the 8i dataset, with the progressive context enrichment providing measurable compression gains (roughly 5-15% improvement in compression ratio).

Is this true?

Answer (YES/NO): YES